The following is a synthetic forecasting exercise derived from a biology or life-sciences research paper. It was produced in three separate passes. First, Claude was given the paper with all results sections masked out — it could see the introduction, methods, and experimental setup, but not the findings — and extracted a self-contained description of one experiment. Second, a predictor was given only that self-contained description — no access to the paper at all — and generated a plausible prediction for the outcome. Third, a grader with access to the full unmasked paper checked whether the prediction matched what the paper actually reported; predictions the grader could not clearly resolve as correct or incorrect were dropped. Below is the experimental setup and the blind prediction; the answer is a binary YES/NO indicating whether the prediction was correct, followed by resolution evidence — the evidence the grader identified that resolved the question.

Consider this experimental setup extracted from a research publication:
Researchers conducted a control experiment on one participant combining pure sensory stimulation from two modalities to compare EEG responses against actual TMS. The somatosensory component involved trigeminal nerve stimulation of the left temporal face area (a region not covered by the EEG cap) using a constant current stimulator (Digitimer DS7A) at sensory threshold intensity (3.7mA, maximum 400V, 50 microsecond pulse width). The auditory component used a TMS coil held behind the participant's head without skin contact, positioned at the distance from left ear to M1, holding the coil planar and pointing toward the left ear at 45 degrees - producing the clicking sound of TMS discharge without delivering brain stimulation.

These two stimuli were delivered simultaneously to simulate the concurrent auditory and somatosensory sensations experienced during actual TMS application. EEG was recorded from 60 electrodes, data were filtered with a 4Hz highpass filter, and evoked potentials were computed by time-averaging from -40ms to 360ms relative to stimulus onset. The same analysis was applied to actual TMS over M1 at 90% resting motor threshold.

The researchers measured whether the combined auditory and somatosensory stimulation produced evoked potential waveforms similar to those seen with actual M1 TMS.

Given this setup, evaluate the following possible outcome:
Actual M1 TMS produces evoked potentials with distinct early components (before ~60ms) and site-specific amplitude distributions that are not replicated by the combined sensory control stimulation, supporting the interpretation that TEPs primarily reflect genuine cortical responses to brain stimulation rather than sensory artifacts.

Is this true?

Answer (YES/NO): NO